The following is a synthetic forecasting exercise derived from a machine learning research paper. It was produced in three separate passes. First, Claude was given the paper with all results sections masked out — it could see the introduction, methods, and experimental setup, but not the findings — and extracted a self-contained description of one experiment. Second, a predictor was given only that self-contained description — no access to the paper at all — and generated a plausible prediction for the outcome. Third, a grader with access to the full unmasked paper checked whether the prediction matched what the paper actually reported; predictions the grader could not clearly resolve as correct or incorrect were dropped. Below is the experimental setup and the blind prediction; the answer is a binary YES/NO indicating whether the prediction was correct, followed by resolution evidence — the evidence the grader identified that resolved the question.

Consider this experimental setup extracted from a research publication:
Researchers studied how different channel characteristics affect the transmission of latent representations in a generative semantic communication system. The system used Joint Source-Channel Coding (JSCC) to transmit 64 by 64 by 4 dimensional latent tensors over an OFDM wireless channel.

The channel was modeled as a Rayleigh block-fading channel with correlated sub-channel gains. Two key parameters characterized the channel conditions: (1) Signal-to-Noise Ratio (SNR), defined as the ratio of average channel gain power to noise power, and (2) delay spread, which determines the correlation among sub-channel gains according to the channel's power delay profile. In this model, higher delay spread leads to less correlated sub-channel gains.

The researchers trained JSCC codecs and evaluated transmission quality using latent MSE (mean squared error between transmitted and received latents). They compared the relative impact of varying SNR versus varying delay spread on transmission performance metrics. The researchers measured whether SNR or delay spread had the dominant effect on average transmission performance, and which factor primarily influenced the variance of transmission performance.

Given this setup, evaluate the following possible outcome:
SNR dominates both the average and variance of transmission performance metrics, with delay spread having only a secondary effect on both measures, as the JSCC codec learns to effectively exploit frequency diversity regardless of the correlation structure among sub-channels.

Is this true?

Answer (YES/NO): NO